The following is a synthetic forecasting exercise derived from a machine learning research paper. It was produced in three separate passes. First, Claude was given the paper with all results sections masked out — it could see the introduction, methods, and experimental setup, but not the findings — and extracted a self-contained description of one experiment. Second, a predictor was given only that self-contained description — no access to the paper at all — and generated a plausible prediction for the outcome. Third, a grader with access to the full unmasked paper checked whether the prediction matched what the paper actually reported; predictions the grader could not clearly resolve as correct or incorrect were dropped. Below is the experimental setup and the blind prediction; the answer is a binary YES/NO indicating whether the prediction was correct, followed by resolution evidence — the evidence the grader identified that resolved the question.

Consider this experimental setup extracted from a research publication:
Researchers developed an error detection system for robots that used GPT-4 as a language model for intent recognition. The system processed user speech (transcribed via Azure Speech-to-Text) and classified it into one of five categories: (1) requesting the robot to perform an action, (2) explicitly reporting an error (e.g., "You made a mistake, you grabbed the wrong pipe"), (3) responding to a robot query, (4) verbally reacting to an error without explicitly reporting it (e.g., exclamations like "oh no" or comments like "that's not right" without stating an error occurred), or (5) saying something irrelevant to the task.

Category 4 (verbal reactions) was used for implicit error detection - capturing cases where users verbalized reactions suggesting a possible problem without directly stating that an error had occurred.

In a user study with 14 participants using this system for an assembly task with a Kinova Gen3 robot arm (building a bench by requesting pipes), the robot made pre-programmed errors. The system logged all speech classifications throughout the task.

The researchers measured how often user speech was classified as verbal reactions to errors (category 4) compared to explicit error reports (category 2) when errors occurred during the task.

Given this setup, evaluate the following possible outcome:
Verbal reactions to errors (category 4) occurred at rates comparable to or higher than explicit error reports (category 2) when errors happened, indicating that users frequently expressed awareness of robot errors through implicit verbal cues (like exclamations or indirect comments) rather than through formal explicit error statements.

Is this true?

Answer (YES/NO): NO